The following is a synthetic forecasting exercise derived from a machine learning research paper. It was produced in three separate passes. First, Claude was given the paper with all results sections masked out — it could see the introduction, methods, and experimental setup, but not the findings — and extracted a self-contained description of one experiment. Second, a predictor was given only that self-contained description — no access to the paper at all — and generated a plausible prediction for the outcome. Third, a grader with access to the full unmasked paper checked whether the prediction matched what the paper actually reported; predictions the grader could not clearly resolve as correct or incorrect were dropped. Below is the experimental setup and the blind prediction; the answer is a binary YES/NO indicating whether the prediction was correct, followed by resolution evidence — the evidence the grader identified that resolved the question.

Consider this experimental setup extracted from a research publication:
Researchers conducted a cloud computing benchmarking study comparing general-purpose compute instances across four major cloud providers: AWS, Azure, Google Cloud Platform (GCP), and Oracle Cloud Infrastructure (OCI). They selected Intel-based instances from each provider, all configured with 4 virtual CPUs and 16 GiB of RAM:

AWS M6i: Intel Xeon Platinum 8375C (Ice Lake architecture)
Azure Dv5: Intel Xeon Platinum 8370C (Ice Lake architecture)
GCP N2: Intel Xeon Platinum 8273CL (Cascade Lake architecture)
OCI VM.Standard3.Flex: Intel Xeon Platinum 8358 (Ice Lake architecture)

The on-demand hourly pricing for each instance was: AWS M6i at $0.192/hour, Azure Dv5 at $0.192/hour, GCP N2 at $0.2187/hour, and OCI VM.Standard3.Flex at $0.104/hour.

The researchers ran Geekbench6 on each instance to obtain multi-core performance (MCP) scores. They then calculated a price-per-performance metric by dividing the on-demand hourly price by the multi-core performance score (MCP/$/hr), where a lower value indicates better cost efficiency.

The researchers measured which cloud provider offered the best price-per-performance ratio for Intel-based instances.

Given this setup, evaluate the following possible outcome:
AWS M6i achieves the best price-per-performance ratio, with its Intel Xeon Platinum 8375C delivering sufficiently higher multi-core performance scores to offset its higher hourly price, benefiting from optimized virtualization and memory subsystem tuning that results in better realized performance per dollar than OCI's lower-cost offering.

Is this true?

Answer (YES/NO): NO